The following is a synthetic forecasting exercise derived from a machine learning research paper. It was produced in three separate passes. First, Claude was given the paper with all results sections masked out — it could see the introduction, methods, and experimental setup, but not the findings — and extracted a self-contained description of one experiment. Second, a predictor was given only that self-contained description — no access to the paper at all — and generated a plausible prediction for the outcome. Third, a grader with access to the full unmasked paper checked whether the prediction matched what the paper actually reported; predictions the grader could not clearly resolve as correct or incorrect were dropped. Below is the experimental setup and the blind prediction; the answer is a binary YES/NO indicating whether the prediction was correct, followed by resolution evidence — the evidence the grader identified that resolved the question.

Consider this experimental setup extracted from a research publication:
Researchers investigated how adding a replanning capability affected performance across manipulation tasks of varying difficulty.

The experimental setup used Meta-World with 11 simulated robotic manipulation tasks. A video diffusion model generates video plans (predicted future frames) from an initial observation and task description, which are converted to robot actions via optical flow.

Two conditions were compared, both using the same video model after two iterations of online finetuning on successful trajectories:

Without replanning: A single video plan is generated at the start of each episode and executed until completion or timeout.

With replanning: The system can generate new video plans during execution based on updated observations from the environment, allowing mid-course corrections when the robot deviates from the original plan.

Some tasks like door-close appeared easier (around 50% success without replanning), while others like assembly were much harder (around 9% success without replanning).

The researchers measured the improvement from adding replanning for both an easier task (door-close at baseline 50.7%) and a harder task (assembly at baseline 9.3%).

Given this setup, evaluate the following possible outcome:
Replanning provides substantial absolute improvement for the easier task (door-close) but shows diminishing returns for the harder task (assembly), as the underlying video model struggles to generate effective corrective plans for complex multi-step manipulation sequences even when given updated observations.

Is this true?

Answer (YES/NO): YES